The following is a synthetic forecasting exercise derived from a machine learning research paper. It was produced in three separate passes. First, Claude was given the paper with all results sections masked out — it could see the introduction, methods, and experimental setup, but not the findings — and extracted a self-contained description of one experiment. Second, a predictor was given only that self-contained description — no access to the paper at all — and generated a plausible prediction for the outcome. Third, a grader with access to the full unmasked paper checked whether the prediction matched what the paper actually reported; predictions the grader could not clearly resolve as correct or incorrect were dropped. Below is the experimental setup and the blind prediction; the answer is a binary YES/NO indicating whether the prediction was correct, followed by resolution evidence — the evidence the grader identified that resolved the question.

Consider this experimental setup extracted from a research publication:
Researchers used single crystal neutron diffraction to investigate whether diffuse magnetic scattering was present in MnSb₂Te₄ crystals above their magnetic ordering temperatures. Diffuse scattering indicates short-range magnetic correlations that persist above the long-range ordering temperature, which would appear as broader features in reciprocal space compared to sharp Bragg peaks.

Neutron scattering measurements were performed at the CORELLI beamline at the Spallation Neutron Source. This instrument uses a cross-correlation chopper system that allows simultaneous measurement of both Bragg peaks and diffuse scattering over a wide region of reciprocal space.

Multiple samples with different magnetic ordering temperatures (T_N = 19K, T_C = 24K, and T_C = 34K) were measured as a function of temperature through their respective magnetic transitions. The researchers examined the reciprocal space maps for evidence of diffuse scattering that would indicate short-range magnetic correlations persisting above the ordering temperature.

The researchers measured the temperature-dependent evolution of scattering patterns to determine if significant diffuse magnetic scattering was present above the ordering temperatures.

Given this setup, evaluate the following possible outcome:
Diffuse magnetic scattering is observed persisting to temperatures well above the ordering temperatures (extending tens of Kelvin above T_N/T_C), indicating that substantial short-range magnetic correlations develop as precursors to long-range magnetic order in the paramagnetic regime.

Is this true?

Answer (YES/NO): NO